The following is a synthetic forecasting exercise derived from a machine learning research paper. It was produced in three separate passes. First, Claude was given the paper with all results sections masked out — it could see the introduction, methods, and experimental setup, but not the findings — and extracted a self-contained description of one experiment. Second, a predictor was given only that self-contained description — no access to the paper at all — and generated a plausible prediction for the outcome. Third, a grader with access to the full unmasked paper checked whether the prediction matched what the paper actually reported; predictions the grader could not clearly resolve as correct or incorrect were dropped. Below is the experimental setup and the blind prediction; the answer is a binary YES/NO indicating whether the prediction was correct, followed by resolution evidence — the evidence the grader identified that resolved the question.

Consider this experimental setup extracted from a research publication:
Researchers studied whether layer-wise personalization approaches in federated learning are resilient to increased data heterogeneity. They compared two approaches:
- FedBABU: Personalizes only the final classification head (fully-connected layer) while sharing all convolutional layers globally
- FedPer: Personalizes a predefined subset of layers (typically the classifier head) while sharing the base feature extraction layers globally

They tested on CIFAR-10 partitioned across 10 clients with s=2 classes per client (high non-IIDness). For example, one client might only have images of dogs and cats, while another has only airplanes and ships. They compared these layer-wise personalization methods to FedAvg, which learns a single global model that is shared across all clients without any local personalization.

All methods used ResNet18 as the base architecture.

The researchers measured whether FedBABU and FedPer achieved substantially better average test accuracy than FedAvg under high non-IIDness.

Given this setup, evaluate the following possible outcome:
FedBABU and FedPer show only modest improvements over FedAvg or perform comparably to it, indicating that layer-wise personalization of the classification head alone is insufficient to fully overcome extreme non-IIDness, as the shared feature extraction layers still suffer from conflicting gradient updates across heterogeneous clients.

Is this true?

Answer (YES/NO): YES